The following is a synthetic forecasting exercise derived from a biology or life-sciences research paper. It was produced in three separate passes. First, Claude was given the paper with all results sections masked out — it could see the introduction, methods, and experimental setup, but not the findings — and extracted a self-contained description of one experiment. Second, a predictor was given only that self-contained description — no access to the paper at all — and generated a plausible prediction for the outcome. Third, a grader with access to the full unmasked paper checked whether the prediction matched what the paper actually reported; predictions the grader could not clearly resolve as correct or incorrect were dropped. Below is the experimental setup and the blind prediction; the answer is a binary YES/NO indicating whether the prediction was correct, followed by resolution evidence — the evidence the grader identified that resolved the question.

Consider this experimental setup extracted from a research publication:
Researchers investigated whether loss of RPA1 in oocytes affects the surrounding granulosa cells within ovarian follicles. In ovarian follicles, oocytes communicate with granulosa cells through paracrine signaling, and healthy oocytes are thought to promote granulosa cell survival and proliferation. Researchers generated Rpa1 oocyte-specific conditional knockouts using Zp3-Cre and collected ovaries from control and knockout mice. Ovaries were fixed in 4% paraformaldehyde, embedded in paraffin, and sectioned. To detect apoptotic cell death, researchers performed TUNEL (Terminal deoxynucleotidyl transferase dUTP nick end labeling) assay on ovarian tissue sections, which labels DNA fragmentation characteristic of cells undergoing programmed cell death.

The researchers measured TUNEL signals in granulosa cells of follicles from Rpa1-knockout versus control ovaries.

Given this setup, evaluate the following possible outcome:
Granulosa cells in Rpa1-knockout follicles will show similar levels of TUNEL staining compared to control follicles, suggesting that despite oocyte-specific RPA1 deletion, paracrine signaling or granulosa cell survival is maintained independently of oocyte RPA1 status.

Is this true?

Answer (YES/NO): NO